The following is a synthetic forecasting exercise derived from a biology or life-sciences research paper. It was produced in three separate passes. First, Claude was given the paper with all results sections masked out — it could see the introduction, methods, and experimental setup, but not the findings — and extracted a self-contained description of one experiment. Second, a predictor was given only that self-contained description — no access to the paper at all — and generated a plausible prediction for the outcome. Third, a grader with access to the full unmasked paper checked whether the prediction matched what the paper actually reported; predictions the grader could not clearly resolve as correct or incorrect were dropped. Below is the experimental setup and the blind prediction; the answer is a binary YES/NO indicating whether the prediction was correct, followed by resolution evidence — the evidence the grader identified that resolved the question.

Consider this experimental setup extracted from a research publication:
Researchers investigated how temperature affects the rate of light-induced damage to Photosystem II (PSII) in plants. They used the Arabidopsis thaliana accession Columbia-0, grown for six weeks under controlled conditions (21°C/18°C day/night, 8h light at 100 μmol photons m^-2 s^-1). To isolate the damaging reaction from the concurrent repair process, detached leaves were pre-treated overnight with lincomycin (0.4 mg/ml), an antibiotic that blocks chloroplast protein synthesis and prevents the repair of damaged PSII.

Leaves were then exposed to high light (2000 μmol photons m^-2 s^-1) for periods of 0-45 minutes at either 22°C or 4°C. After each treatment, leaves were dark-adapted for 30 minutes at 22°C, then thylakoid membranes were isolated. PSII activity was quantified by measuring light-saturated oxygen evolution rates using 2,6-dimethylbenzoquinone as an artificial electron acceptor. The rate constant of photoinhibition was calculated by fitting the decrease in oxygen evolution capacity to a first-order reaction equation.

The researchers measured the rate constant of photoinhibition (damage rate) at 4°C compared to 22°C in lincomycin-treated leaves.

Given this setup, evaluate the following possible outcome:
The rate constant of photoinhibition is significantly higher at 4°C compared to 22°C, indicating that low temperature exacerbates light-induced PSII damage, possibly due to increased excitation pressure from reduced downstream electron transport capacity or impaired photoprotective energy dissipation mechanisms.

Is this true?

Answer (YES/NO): NO